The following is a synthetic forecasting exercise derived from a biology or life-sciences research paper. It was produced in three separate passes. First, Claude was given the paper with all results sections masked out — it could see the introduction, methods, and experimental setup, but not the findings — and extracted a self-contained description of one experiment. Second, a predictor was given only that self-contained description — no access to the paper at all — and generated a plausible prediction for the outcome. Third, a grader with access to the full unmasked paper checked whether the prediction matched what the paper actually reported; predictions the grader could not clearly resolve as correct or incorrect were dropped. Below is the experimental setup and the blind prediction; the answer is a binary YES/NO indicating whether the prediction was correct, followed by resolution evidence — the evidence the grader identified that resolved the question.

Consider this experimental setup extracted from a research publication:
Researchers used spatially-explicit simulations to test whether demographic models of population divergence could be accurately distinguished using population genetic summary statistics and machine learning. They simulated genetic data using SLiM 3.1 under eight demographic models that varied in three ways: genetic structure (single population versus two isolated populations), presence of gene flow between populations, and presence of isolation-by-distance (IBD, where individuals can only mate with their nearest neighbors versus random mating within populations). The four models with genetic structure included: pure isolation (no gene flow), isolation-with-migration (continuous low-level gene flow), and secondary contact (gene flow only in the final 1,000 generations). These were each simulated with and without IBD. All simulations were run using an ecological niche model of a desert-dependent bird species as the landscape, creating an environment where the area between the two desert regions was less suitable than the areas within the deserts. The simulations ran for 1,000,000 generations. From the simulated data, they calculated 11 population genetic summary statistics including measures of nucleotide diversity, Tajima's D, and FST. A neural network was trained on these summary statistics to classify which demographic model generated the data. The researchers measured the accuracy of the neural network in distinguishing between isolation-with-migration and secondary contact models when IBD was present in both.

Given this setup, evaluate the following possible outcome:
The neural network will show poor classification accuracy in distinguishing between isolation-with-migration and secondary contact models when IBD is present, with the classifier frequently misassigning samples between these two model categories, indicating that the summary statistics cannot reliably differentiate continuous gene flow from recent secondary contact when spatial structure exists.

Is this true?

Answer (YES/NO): NO